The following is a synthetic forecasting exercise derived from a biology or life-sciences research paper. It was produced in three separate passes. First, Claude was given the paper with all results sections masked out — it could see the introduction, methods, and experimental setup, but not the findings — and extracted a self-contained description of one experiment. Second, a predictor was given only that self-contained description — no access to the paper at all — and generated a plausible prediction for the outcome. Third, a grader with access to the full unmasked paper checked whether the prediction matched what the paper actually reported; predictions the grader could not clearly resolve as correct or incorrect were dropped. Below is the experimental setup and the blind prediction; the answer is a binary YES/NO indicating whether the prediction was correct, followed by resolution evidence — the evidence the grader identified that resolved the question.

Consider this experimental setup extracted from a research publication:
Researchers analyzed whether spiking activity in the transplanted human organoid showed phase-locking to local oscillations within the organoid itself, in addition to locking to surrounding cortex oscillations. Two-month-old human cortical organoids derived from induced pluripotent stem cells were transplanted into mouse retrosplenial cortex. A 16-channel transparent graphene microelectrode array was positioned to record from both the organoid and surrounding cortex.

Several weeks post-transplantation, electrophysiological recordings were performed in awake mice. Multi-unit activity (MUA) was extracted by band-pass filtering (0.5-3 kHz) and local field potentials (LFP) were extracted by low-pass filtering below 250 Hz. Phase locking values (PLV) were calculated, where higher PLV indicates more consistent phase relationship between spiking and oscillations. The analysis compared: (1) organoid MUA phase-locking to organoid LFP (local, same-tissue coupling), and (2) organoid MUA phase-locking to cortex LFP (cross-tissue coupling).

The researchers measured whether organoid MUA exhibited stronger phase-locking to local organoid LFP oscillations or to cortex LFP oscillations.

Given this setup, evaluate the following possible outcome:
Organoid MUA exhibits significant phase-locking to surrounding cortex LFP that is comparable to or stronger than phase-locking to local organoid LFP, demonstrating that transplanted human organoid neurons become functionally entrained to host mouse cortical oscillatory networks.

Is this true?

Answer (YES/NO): YES